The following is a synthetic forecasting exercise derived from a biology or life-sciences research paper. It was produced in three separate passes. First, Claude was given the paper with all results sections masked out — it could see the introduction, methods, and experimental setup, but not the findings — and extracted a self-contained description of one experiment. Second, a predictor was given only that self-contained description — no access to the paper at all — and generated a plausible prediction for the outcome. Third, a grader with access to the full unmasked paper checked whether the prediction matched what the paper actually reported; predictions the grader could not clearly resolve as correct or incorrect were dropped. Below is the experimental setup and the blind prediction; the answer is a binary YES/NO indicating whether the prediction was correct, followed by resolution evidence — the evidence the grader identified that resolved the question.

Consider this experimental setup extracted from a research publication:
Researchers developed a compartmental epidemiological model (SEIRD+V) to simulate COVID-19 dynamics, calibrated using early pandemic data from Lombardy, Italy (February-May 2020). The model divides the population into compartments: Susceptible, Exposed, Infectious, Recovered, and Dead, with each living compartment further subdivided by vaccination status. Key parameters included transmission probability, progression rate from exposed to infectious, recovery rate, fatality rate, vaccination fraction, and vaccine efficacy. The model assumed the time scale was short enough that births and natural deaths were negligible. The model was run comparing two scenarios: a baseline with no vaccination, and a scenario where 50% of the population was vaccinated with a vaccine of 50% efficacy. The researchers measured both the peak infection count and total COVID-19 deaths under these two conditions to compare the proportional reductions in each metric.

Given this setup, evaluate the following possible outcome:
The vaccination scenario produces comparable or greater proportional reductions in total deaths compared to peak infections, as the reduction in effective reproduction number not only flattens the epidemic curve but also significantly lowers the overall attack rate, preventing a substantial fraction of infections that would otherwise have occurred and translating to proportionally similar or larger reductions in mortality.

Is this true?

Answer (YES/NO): NO